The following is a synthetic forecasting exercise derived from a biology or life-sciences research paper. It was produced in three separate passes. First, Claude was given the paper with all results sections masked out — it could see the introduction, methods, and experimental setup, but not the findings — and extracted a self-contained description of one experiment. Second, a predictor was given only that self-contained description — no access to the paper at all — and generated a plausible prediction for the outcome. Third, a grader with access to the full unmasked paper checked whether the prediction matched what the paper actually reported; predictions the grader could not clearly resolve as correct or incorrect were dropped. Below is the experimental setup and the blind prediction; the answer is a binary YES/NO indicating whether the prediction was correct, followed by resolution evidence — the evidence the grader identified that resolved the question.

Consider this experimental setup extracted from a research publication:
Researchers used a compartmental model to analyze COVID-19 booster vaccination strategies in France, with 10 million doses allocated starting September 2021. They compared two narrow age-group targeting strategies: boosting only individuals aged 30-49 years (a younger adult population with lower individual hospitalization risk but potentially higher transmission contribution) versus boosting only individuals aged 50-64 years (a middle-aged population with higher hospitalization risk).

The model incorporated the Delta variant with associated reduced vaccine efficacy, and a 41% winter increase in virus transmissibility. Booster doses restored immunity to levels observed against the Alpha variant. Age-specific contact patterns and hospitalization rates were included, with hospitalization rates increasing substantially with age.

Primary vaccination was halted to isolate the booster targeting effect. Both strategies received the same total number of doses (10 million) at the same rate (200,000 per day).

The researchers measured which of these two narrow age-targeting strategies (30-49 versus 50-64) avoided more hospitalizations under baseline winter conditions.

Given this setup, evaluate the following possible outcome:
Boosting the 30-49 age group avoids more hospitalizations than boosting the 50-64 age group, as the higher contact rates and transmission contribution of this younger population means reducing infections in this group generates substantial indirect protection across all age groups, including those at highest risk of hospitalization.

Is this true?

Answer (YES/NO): YES